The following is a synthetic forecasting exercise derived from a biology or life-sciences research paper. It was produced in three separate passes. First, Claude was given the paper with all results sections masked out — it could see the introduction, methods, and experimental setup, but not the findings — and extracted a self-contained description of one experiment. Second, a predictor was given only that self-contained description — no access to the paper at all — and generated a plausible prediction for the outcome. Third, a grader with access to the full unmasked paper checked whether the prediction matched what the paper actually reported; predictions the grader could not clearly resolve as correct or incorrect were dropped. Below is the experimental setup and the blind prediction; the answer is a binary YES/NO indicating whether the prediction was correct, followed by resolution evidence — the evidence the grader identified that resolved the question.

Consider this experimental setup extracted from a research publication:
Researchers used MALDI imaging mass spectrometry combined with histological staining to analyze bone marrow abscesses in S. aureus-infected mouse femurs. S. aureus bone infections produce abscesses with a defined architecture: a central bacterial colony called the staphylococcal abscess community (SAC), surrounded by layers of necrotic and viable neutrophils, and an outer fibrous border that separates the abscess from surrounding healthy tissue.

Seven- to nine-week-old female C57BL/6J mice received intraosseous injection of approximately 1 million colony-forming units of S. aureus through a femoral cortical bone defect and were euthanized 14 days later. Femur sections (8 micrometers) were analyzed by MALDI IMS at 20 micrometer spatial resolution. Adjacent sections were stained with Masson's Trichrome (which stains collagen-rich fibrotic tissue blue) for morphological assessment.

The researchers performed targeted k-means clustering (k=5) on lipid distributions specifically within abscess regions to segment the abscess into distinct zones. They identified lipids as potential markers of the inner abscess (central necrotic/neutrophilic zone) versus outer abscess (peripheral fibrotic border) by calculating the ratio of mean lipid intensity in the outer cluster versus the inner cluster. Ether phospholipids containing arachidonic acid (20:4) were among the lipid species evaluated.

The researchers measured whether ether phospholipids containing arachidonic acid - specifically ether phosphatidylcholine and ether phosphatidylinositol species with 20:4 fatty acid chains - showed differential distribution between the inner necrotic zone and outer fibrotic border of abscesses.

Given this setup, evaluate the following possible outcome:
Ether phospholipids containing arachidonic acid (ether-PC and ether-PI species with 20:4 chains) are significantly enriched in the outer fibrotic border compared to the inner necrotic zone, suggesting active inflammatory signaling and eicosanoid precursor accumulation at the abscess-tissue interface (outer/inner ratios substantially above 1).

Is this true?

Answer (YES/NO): NO